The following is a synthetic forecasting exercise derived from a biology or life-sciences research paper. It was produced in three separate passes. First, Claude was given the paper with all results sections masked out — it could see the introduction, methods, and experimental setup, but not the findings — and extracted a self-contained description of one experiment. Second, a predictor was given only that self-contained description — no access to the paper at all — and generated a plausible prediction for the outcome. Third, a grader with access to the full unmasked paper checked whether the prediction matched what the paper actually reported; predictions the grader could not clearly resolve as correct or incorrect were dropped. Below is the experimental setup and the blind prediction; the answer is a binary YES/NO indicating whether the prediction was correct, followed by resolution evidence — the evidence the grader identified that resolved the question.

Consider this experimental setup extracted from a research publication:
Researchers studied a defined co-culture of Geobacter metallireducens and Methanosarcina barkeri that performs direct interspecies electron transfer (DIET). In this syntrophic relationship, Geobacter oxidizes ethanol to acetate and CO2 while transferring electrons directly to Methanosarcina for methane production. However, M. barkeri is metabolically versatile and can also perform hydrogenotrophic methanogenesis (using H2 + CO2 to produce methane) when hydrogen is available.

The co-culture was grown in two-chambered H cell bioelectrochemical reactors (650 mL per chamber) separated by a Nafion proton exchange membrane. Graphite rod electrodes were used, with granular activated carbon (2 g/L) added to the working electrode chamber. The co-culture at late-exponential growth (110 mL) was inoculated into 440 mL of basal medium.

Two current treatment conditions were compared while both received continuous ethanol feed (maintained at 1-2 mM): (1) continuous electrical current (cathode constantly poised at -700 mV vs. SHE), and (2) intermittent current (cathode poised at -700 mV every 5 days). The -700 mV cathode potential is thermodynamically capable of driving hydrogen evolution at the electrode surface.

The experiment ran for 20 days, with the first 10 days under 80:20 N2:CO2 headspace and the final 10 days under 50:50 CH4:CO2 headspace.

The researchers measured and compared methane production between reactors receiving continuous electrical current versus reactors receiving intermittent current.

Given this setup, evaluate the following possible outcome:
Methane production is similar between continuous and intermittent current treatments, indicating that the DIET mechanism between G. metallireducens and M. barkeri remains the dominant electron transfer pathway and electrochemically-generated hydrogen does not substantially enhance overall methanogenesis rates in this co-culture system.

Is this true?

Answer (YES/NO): NO